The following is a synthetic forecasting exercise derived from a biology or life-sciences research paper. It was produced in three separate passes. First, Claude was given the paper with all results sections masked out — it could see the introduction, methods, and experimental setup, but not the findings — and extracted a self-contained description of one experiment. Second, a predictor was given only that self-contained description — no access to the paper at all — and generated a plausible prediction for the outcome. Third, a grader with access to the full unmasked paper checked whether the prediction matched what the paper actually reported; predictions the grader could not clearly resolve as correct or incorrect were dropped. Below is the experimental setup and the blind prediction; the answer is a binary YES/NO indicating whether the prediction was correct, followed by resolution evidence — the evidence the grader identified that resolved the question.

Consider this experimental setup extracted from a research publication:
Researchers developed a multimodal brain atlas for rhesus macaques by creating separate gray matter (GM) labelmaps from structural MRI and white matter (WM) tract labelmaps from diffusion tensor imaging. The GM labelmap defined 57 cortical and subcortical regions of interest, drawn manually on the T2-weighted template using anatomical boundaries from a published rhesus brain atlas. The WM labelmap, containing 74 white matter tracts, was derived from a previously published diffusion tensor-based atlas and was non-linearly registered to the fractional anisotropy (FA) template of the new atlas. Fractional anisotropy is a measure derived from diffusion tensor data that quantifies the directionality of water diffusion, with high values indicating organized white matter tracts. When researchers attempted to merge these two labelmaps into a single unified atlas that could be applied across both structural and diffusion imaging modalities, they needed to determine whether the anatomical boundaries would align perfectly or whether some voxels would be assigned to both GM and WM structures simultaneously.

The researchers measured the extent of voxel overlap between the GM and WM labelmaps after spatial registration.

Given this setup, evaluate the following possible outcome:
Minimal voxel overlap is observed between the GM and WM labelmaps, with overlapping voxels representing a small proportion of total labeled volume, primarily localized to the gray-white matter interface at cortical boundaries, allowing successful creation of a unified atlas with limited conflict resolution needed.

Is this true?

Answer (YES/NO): YES